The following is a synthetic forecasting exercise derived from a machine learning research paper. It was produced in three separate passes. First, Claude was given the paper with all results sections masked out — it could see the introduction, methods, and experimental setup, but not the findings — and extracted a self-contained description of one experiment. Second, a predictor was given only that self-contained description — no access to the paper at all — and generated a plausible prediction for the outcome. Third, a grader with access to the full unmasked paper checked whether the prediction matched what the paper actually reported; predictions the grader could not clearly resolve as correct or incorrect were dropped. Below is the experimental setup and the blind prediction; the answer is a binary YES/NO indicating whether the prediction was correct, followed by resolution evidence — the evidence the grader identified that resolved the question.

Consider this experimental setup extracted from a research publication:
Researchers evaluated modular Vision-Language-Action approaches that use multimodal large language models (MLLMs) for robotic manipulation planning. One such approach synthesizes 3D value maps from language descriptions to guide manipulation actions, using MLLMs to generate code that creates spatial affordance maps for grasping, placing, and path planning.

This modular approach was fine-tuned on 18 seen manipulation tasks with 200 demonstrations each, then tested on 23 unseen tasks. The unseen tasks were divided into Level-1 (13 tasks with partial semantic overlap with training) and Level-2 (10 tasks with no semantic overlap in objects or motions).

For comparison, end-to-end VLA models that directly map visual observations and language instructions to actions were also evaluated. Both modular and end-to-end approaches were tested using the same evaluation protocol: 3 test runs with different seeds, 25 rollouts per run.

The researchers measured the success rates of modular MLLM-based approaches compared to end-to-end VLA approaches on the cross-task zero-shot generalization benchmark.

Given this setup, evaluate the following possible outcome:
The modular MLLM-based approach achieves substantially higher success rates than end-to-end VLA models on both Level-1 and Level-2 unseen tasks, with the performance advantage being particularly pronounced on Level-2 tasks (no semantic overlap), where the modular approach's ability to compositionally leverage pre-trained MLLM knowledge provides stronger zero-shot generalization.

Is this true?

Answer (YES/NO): NO